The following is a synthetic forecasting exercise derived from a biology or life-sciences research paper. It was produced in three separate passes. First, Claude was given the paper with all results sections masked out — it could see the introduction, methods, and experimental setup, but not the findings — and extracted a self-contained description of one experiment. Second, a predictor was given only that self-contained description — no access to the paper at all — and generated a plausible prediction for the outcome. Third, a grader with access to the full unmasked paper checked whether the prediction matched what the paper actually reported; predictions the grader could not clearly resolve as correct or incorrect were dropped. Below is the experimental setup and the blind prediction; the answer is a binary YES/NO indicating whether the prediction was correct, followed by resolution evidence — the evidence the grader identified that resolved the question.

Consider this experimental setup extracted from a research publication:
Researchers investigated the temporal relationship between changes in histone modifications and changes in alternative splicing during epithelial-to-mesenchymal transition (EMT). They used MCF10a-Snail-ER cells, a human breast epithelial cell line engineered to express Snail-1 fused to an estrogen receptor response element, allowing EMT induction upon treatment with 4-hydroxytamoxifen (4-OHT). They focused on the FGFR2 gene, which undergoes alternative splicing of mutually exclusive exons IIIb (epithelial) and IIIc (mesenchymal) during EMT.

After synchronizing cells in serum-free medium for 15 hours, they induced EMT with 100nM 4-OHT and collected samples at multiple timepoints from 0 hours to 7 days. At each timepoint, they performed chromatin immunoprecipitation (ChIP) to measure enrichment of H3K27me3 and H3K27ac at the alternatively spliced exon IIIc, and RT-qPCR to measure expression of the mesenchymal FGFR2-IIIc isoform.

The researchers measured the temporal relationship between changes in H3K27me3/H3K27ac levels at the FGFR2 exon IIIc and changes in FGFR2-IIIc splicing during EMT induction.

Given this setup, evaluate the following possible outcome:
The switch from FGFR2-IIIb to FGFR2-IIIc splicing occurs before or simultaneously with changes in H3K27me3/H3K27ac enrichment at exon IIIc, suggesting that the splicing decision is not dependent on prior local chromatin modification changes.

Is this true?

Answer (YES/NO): NO